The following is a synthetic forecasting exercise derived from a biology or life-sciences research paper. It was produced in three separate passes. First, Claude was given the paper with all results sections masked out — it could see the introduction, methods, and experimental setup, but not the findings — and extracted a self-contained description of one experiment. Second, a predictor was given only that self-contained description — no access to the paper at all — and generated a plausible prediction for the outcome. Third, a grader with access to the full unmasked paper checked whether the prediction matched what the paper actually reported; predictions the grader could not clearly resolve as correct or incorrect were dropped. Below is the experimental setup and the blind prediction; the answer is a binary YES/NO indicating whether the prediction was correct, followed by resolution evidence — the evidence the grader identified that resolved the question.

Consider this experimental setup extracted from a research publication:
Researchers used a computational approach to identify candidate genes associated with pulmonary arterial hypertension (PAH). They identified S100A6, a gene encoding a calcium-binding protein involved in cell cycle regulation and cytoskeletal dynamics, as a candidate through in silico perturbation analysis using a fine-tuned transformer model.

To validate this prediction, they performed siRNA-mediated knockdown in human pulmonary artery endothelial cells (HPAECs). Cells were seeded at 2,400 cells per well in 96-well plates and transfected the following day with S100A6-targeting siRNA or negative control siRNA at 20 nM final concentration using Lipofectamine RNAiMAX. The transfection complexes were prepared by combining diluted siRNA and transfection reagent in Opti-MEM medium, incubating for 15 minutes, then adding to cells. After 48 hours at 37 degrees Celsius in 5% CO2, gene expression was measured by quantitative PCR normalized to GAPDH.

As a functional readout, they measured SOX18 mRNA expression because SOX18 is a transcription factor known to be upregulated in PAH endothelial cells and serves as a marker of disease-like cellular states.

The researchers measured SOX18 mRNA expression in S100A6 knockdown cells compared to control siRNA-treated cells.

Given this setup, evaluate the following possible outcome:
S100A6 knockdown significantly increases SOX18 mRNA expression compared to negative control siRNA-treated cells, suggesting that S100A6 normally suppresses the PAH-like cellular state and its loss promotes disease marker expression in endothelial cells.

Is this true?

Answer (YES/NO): YES